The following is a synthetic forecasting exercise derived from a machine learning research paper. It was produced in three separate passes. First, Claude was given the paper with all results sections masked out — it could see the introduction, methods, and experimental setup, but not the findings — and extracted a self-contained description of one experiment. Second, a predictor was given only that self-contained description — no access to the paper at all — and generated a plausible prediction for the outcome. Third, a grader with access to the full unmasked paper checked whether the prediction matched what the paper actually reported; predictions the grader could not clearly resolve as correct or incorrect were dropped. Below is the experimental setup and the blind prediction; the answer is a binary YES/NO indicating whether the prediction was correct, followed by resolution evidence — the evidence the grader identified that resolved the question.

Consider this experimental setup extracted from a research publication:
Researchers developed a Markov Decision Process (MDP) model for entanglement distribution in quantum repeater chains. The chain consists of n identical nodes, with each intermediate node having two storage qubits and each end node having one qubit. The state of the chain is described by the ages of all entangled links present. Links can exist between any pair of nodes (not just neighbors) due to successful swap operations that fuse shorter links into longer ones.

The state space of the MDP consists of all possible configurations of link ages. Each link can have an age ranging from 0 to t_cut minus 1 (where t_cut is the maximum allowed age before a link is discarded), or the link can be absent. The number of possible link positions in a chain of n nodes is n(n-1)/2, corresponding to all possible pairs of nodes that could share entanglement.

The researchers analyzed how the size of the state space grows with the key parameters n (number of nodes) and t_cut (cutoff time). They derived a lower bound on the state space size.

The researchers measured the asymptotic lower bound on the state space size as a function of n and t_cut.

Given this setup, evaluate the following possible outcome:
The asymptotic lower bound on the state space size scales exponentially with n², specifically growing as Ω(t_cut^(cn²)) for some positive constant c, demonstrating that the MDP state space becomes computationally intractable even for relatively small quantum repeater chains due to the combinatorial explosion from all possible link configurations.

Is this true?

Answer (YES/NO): NO